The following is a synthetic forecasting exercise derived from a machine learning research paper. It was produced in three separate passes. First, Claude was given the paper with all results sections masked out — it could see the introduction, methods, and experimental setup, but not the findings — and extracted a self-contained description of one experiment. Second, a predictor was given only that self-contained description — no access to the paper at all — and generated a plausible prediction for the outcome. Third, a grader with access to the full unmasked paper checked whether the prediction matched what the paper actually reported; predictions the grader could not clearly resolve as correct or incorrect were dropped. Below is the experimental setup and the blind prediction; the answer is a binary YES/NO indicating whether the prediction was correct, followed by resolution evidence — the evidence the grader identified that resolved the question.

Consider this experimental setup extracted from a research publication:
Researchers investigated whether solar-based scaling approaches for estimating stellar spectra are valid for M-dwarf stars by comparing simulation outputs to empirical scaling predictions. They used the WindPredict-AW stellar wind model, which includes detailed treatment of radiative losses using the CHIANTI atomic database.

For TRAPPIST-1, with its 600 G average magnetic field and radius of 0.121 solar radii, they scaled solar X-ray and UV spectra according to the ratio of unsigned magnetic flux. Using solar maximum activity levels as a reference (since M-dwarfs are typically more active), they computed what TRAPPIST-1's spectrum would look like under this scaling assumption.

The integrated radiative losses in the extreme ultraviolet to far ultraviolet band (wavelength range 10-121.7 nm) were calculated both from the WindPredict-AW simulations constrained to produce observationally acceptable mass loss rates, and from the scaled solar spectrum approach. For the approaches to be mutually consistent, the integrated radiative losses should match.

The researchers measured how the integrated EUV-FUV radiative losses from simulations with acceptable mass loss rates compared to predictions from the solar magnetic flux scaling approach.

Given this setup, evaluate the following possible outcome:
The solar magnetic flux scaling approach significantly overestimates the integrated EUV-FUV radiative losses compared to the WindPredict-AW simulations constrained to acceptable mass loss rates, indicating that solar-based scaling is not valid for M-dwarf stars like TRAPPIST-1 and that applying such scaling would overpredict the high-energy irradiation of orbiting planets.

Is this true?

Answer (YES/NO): NO